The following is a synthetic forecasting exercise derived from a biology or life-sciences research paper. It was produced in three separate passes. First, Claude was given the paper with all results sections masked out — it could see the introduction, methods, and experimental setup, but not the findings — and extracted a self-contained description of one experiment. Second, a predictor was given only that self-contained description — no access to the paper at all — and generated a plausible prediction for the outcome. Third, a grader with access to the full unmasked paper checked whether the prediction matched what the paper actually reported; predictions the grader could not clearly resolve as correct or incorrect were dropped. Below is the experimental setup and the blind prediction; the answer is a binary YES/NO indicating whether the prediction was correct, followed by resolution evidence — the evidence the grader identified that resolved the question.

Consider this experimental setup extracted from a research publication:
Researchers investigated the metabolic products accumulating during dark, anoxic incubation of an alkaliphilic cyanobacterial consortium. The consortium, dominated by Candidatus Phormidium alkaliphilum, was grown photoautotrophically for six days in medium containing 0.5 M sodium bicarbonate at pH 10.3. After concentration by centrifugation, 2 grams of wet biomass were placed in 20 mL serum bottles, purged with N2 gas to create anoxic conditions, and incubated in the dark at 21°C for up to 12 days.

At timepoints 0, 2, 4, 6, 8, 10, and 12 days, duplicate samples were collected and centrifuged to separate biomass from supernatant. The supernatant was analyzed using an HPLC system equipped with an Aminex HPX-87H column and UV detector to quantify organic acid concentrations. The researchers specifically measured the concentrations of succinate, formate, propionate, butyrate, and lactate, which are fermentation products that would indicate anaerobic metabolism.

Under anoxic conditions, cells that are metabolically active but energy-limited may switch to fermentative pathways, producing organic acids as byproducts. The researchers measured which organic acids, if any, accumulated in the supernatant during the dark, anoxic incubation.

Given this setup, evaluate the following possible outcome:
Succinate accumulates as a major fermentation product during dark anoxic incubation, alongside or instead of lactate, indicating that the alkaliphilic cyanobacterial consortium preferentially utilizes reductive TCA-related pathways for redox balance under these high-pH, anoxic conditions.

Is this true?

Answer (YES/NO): NO